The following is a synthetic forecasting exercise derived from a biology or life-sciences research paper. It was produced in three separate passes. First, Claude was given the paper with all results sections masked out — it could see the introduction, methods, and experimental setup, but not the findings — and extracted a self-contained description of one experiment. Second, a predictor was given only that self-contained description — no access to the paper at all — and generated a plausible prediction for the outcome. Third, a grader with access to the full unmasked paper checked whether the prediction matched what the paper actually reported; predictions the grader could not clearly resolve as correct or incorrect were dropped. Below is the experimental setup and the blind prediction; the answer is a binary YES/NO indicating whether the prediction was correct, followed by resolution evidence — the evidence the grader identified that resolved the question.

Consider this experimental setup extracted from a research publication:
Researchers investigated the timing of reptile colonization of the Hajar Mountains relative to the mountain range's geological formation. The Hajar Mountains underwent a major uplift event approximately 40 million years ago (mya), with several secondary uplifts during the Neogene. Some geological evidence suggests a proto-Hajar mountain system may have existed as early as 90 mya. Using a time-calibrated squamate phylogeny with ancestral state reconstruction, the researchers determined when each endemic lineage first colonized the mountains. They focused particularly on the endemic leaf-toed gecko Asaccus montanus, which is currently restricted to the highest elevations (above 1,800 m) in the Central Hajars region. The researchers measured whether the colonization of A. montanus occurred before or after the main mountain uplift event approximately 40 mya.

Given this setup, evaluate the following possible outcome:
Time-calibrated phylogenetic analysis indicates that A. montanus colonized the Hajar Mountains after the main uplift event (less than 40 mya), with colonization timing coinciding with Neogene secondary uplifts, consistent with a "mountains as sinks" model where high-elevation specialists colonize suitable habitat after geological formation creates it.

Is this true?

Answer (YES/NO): NO